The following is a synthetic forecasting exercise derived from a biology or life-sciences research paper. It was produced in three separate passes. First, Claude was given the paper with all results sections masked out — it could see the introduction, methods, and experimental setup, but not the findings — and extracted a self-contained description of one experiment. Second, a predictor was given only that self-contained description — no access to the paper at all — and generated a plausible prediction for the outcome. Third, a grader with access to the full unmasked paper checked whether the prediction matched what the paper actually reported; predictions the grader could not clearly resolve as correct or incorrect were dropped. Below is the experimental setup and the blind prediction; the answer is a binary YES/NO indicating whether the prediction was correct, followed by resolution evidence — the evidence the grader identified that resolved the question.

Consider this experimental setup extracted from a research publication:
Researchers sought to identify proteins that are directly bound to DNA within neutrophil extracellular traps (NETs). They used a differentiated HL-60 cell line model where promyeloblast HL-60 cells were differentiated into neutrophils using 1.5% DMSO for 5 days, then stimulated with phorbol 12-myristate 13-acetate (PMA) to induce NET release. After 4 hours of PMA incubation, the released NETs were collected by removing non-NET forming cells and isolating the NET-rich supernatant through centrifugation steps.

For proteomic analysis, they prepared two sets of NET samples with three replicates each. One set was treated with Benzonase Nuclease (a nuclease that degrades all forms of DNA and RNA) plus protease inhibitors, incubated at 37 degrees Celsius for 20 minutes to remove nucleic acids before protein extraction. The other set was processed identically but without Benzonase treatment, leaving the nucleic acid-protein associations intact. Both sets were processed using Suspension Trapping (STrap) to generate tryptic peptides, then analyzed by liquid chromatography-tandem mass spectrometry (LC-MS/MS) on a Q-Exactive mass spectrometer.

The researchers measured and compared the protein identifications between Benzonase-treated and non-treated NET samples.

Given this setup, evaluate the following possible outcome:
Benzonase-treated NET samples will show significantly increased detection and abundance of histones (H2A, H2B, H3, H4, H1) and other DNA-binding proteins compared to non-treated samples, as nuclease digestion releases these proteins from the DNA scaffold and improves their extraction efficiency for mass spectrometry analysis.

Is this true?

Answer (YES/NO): YES